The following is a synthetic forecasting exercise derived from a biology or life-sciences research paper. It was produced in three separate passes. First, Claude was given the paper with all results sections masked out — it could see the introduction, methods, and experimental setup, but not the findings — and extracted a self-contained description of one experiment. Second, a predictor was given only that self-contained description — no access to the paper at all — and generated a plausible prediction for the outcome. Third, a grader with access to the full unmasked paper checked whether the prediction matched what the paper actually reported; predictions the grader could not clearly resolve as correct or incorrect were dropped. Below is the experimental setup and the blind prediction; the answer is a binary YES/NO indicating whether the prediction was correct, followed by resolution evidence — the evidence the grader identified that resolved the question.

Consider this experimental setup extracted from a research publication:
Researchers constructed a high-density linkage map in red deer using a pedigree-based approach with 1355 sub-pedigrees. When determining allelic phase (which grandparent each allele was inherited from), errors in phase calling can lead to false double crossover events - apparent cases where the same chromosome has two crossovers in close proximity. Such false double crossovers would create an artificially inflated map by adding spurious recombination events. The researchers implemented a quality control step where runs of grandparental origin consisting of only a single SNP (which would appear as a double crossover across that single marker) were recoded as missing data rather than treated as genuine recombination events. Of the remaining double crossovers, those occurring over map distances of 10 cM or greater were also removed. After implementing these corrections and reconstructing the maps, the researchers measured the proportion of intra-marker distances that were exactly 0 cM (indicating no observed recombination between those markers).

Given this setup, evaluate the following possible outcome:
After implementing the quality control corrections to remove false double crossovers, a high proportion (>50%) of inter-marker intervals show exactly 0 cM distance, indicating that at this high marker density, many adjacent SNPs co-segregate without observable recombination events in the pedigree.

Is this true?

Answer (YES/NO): YES